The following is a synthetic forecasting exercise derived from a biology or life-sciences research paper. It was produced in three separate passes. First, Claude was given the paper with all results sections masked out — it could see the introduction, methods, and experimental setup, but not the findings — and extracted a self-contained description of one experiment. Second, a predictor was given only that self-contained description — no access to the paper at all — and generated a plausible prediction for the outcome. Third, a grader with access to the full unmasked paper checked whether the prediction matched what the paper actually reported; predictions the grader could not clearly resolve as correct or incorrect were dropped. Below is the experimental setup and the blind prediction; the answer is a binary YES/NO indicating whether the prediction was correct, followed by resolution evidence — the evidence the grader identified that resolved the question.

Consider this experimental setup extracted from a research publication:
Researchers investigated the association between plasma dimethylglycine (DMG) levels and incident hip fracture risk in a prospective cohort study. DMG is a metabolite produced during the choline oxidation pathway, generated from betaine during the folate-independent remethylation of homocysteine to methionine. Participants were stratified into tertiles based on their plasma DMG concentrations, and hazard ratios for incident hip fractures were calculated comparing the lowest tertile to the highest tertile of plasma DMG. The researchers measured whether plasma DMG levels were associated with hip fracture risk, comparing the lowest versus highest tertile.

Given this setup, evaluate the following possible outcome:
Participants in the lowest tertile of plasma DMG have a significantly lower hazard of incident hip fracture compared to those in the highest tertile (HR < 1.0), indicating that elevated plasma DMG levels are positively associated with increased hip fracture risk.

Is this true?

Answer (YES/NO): NO